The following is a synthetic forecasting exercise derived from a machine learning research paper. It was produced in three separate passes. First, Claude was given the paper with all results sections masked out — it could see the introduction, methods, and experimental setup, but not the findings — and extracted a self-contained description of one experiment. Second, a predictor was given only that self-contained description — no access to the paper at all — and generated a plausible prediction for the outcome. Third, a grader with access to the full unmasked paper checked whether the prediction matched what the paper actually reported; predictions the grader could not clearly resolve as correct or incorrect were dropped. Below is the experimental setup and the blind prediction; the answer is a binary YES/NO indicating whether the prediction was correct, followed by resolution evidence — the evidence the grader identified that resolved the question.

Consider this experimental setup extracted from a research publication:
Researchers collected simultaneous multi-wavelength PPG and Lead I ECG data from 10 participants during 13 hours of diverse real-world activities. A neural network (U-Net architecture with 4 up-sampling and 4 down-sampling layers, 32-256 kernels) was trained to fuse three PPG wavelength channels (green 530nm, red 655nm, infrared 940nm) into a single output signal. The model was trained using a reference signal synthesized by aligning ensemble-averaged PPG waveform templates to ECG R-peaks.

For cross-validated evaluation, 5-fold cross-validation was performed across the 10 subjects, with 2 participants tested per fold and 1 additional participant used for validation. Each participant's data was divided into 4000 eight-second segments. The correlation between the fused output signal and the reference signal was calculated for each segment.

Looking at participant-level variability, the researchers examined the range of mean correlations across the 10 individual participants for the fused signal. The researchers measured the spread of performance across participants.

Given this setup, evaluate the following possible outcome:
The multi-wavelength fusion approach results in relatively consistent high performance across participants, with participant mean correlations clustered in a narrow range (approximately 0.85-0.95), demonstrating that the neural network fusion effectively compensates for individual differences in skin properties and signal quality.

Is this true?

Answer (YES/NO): NO